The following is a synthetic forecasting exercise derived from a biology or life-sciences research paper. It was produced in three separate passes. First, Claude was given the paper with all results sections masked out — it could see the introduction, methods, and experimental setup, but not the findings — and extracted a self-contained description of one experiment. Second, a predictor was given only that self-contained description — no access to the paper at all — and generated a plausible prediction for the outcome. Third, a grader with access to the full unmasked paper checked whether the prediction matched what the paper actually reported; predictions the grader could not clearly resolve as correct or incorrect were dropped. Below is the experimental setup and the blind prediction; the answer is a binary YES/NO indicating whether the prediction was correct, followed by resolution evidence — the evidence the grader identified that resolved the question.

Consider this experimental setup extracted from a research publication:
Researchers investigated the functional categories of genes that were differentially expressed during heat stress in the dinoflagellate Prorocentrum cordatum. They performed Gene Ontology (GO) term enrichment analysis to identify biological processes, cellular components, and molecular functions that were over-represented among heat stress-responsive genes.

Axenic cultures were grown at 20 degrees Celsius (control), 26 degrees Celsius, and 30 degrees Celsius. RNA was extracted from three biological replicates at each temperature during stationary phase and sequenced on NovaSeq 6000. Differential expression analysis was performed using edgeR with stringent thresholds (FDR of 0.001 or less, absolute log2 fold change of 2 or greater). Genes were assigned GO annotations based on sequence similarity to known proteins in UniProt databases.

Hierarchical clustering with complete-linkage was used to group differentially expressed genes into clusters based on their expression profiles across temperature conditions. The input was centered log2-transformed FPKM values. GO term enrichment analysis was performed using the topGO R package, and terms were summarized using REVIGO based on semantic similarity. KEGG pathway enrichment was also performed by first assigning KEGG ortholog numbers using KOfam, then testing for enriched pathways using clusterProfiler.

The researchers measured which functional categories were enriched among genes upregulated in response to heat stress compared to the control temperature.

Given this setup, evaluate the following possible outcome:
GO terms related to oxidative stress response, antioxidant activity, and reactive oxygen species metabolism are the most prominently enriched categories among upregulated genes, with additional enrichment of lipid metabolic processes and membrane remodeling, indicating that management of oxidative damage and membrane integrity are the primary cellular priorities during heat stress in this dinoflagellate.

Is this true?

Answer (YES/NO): NO